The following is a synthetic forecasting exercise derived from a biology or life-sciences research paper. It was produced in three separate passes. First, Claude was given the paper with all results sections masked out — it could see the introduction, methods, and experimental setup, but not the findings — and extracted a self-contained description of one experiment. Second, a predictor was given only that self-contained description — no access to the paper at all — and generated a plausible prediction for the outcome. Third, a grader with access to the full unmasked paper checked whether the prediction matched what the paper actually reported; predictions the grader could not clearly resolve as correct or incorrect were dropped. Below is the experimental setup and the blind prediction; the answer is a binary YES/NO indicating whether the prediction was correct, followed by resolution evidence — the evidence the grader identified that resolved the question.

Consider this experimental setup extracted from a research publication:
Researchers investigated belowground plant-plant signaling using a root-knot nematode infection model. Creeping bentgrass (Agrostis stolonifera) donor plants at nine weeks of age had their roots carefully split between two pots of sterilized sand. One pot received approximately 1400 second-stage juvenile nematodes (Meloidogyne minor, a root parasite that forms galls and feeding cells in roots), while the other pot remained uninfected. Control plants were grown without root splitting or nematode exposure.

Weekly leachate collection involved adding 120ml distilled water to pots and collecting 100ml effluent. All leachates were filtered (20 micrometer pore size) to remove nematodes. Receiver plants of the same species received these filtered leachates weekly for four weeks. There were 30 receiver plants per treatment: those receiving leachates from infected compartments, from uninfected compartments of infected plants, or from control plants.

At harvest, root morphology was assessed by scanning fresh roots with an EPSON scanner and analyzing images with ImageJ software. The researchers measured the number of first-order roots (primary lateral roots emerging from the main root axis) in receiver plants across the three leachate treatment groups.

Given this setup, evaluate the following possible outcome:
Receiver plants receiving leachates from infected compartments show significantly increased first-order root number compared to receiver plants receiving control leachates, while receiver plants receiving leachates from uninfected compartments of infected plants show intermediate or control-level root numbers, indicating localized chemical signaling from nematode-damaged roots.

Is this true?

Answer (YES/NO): NO